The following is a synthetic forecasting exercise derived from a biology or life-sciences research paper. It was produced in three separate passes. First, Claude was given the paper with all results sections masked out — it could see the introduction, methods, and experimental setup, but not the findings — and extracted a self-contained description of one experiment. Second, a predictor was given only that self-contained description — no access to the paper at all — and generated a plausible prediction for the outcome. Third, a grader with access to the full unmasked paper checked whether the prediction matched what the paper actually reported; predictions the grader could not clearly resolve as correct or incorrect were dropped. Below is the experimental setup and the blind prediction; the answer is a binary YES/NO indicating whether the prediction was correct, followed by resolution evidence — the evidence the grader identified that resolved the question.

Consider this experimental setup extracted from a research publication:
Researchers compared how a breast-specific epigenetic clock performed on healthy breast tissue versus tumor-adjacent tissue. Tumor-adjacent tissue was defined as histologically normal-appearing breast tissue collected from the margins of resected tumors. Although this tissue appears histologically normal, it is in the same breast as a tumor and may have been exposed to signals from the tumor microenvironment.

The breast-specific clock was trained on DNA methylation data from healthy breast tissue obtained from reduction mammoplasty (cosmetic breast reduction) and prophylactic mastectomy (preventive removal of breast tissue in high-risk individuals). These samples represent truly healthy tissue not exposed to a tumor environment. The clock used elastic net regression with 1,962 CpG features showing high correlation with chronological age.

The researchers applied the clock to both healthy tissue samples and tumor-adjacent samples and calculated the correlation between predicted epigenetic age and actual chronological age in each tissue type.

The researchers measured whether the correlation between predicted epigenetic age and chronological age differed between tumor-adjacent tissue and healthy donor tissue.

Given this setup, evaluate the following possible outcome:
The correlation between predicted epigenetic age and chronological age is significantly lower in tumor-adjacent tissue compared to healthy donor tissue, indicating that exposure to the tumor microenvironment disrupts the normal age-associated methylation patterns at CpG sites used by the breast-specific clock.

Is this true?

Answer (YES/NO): YES